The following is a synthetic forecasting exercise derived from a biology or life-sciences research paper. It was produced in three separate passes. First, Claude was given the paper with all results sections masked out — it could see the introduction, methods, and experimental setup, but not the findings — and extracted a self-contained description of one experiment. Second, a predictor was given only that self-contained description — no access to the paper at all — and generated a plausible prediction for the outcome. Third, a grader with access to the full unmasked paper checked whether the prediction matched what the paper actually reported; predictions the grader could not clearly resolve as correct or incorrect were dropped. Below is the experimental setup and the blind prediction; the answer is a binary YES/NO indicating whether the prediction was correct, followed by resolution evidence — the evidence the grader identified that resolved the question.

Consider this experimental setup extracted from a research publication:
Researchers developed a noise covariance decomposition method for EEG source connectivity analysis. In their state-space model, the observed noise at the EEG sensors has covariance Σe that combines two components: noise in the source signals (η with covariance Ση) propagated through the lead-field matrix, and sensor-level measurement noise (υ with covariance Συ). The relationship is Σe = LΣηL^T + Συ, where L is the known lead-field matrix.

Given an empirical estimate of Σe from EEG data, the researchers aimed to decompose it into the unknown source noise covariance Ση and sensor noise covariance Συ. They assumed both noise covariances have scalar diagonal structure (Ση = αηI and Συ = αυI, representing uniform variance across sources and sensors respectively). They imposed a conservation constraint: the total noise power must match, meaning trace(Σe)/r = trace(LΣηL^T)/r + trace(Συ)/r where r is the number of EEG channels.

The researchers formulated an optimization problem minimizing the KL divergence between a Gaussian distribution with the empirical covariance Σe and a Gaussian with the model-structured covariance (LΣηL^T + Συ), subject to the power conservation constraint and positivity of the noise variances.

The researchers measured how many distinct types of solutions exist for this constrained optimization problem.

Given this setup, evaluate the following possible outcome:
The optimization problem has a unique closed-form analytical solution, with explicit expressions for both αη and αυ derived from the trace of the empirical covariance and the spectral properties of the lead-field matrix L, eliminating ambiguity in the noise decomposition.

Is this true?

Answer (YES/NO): NO